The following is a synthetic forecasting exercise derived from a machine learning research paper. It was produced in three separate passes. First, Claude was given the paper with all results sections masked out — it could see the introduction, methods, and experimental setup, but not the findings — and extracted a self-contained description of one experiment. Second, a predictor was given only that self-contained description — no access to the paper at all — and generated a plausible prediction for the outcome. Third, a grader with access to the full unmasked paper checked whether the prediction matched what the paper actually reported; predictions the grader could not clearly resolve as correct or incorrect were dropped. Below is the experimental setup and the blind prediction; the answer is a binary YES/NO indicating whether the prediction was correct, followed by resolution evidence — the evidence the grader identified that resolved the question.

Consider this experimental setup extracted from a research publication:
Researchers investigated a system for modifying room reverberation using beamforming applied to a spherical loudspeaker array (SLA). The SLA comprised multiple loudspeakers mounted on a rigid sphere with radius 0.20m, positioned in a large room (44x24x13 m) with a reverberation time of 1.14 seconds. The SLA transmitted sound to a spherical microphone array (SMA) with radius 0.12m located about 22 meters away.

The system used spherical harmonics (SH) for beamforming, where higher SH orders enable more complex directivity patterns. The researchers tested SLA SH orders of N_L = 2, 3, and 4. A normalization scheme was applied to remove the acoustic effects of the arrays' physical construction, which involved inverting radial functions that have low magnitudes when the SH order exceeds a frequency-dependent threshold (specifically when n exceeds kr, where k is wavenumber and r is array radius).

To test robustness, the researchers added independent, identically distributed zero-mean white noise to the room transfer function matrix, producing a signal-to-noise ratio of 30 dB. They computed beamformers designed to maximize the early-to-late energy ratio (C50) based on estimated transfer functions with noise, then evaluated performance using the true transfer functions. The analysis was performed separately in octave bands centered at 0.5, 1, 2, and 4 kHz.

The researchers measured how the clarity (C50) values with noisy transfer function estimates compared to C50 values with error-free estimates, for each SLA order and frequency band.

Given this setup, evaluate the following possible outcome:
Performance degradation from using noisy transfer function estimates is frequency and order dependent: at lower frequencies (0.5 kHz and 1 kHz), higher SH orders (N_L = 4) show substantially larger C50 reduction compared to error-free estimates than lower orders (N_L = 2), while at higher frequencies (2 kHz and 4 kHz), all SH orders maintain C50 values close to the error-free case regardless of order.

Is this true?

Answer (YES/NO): YES